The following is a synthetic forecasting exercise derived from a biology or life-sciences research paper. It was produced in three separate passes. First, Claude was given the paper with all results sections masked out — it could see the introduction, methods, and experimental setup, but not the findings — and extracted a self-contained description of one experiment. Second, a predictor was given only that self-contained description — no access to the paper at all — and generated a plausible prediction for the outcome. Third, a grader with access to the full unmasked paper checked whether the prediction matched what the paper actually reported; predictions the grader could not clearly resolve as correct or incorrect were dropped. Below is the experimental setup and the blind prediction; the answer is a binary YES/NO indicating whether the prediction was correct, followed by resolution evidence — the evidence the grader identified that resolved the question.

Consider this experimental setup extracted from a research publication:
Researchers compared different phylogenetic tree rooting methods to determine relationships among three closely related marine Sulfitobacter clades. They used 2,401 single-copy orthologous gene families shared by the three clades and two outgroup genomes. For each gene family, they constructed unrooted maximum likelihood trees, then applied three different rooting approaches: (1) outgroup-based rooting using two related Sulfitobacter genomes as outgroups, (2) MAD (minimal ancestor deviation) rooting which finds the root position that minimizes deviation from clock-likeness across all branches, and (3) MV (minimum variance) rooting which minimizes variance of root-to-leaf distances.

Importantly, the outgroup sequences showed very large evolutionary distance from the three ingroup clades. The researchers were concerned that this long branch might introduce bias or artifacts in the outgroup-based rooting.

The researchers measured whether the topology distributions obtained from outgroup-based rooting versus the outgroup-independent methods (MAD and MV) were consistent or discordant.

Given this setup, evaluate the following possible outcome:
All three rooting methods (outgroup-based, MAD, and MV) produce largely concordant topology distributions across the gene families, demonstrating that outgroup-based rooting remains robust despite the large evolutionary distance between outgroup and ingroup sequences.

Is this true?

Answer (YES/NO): NO